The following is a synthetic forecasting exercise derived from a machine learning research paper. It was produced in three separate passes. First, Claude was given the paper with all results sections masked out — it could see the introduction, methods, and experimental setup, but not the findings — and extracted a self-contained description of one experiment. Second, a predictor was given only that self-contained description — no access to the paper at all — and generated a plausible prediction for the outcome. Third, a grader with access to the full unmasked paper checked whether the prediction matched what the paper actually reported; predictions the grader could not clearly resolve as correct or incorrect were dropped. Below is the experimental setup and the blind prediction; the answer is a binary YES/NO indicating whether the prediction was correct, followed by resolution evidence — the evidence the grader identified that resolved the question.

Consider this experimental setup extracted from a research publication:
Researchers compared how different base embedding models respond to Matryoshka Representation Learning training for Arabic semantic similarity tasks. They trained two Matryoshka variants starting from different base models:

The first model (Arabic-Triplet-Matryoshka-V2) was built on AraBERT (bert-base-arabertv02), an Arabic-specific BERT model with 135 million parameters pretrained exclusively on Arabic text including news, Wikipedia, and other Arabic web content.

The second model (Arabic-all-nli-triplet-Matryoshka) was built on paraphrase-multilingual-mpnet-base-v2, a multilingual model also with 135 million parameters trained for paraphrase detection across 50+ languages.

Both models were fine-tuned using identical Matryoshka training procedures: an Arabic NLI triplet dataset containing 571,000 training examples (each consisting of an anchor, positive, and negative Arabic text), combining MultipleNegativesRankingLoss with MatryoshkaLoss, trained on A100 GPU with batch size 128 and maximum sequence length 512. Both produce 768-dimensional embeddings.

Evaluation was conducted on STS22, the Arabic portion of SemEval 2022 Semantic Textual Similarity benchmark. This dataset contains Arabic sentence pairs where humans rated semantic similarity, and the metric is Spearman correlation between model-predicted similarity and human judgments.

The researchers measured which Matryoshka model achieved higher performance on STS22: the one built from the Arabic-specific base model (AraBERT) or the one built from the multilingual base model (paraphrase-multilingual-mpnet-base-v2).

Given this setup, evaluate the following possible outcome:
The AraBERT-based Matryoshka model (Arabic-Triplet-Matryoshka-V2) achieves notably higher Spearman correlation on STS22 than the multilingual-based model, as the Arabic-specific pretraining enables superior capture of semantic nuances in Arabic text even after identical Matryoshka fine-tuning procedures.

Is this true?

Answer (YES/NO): YES